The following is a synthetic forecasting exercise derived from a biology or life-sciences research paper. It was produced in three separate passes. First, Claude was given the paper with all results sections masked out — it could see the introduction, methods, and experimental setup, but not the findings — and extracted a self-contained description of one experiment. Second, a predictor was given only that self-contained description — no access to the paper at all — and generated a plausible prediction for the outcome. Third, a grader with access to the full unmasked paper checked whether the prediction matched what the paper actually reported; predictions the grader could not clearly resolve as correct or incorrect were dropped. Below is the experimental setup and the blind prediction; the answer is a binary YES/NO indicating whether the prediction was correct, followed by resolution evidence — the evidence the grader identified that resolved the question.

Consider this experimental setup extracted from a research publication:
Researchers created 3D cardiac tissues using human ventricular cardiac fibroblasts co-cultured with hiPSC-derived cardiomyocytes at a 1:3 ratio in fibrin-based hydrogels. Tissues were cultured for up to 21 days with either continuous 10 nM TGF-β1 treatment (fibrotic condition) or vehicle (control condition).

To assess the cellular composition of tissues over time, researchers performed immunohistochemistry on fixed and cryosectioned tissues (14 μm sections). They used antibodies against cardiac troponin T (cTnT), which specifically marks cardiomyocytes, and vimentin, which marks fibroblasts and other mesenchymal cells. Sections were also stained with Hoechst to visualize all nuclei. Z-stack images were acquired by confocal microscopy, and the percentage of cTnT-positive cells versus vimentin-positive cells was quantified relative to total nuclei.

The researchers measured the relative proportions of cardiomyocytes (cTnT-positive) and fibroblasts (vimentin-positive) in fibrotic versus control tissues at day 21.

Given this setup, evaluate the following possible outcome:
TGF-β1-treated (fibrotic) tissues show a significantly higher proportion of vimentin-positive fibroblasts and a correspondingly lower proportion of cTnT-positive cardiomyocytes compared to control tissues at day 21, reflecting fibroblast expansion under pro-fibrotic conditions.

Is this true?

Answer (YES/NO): NO